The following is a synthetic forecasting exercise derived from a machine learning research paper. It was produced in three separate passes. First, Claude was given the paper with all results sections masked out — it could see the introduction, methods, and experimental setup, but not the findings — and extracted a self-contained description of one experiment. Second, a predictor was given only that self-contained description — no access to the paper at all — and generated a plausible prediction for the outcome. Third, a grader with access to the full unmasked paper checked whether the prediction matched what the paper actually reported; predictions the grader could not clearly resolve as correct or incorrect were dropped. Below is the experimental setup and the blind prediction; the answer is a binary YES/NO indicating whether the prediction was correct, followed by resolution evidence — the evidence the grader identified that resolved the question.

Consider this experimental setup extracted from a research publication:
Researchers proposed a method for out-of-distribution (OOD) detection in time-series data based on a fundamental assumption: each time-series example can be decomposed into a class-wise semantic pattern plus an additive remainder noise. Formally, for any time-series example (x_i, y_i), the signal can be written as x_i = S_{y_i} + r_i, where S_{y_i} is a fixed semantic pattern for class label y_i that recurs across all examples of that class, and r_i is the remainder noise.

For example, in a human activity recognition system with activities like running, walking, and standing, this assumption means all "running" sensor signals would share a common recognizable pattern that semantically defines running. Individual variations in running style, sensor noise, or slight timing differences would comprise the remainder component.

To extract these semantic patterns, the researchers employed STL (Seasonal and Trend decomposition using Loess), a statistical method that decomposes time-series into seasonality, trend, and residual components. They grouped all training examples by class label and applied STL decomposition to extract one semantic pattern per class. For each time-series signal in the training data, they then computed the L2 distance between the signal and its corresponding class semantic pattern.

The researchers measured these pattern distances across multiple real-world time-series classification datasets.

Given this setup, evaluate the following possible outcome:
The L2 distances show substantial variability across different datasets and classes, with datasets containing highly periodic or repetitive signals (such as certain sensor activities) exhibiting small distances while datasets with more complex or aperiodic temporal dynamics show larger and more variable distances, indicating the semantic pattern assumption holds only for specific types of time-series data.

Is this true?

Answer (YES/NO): NO